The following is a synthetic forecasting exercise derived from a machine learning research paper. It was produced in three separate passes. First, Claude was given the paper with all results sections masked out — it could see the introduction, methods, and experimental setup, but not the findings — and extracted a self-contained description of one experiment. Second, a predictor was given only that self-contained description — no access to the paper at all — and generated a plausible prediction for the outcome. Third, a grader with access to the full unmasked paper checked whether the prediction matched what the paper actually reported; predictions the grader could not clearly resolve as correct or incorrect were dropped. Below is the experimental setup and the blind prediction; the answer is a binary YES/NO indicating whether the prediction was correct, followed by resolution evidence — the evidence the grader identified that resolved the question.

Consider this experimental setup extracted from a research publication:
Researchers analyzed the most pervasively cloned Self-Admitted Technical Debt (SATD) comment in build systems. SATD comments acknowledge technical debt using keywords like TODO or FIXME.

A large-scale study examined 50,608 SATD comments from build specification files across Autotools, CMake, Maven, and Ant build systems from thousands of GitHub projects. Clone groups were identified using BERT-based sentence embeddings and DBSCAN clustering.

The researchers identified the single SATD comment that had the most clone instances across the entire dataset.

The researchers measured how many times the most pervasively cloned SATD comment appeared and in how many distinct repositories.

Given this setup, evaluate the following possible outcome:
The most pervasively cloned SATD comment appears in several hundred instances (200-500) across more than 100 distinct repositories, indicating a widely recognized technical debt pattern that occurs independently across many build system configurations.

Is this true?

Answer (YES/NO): NO